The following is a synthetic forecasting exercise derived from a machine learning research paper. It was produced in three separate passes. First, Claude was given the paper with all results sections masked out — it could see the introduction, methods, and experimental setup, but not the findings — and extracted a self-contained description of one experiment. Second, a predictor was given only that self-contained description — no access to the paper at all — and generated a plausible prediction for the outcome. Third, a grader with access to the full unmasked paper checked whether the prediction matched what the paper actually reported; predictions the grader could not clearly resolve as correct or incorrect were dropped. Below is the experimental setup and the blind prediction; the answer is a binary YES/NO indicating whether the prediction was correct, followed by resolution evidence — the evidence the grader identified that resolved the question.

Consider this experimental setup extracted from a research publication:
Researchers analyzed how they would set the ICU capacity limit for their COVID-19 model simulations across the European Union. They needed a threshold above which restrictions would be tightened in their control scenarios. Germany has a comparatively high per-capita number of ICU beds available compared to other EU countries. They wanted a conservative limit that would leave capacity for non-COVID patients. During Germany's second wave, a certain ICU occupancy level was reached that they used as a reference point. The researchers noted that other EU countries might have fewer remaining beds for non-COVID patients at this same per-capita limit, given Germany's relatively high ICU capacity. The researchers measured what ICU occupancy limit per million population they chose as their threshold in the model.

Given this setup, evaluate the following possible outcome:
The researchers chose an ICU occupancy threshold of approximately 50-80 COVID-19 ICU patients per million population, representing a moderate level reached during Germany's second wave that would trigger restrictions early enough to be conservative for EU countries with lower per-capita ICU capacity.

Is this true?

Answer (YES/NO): YES